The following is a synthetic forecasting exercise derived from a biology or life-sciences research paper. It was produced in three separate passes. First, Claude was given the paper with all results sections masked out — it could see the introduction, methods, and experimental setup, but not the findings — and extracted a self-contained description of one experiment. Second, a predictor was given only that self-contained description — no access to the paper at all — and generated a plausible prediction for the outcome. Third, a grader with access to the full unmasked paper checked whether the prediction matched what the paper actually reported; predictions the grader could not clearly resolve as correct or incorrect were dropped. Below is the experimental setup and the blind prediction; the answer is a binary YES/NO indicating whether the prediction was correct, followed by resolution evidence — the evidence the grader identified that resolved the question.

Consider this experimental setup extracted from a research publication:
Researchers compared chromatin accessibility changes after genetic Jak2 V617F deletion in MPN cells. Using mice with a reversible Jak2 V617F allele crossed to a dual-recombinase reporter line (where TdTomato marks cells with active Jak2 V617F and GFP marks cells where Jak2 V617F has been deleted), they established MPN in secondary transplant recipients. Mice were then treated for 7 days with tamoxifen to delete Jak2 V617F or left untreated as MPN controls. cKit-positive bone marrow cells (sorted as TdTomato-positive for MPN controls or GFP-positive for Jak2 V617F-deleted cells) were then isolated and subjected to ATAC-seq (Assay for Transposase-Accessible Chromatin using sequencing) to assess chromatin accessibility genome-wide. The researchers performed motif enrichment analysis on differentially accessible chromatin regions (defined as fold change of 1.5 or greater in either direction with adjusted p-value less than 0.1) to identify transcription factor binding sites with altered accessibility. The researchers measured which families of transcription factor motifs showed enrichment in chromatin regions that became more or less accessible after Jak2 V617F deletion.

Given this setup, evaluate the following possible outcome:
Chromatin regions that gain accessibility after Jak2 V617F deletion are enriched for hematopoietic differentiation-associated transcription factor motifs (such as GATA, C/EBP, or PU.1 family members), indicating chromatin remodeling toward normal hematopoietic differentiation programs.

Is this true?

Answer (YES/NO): NO